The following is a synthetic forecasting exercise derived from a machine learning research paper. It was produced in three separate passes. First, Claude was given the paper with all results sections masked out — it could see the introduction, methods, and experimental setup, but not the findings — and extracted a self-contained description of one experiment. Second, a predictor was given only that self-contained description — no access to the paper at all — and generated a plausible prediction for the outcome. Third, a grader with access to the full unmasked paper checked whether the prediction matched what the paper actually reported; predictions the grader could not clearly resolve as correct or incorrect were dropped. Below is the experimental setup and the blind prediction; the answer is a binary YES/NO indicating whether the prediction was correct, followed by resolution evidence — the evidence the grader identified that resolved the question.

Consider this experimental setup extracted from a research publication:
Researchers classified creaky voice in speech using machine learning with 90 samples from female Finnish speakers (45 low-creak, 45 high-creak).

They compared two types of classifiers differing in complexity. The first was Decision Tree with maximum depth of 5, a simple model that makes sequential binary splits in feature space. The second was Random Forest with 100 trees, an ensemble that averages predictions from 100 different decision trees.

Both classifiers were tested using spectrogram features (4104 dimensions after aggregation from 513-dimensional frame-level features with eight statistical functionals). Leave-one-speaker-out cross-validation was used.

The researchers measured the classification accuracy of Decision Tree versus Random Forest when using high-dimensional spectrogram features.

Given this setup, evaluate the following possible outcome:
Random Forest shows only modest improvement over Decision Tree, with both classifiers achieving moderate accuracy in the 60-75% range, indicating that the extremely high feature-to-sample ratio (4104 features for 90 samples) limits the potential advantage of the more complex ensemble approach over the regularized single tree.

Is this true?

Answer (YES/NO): YES